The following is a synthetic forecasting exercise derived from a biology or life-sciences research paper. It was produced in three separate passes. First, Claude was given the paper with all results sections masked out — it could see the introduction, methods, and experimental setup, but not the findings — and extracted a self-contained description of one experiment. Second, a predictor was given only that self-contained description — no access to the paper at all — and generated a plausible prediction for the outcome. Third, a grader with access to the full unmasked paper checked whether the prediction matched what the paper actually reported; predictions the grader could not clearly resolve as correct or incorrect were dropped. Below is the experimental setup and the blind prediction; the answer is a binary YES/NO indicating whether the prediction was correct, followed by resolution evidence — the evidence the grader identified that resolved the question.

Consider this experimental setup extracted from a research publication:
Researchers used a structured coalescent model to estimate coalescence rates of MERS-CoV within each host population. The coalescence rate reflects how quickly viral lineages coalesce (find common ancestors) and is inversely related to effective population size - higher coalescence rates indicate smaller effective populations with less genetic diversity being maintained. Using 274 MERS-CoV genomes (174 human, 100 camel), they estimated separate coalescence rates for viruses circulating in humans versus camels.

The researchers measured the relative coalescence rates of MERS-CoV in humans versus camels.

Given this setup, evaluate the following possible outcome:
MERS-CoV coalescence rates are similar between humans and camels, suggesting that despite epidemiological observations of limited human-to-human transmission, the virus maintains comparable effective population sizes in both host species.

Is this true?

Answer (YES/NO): NO